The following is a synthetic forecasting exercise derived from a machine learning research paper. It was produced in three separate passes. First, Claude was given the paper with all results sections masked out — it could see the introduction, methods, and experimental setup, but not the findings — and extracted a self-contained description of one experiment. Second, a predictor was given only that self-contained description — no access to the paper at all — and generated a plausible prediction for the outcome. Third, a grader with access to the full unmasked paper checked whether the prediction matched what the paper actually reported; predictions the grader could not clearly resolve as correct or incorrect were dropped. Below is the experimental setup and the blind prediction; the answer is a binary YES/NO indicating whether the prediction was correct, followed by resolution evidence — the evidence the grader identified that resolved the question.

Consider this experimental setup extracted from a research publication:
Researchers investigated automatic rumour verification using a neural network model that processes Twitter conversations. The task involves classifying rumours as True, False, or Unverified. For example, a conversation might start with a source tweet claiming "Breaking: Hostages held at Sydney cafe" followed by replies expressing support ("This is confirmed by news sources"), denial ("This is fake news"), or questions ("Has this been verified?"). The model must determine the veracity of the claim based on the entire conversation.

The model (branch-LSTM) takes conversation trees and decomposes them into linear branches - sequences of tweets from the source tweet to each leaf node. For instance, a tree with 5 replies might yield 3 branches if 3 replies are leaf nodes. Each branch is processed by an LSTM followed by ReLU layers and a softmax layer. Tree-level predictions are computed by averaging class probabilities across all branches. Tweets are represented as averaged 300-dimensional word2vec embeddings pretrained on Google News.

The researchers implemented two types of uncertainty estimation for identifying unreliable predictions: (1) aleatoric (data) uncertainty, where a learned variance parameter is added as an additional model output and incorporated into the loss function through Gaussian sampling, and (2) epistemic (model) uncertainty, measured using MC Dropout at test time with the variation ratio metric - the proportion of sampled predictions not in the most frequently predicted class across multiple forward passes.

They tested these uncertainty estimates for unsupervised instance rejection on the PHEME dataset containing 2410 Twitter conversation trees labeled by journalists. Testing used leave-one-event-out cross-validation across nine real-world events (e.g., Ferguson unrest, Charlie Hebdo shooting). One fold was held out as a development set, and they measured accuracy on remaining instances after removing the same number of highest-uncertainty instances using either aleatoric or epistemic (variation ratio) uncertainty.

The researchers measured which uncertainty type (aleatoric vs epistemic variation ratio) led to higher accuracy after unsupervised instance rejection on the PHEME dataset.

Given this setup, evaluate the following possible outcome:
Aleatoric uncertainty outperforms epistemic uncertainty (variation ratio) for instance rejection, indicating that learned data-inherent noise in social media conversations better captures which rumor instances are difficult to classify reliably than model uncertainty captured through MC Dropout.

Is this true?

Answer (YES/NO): YES